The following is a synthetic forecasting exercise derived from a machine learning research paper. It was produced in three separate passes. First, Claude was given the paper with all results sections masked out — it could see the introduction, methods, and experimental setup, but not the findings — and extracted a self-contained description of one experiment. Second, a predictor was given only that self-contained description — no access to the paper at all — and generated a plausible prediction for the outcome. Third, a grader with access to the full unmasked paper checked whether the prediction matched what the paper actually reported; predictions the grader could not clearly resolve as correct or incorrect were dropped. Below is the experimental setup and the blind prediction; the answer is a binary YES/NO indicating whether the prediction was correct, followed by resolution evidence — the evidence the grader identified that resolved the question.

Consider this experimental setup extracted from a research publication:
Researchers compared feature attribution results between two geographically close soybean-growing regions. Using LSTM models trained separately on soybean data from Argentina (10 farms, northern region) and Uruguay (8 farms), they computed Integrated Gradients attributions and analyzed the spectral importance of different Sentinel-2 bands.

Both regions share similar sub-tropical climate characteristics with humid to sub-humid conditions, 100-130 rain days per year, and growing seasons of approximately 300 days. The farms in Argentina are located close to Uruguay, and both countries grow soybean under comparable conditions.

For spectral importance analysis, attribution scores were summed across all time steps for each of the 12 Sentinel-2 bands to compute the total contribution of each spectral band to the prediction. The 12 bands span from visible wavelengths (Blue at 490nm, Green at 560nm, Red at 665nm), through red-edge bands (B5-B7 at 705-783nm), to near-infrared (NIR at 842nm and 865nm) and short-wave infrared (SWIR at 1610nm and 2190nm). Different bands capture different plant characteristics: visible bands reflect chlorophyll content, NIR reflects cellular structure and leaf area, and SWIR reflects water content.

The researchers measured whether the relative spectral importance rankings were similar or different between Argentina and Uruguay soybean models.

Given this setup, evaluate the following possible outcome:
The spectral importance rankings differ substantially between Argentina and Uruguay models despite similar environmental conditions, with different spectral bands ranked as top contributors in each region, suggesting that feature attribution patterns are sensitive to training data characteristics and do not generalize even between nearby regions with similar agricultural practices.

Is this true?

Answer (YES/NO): NO